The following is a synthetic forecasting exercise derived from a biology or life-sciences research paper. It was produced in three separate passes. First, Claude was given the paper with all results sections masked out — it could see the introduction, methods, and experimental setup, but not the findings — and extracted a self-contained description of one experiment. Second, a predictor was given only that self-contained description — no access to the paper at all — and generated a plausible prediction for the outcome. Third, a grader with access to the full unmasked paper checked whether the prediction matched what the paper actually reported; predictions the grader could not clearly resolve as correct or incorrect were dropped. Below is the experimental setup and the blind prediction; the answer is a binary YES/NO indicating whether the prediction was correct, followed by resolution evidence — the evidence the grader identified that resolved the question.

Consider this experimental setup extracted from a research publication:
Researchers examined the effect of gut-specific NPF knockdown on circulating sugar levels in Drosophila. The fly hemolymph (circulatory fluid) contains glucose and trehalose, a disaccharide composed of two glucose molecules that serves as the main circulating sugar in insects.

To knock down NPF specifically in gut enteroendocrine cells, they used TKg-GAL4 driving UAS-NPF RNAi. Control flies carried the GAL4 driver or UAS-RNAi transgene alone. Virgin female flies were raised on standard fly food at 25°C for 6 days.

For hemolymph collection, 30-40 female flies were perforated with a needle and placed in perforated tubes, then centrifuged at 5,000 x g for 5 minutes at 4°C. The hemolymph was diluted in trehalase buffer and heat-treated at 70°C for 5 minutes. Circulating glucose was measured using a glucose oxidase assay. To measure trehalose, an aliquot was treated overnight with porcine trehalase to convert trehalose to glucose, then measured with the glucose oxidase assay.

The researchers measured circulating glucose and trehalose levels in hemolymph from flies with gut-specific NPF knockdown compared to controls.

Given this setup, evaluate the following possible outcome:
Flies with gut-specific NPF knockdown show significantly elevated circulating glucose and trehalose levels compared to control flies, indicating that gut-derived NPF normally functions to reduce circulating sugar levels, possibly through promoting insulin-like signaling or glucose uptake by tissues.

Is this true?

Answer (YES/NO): NO